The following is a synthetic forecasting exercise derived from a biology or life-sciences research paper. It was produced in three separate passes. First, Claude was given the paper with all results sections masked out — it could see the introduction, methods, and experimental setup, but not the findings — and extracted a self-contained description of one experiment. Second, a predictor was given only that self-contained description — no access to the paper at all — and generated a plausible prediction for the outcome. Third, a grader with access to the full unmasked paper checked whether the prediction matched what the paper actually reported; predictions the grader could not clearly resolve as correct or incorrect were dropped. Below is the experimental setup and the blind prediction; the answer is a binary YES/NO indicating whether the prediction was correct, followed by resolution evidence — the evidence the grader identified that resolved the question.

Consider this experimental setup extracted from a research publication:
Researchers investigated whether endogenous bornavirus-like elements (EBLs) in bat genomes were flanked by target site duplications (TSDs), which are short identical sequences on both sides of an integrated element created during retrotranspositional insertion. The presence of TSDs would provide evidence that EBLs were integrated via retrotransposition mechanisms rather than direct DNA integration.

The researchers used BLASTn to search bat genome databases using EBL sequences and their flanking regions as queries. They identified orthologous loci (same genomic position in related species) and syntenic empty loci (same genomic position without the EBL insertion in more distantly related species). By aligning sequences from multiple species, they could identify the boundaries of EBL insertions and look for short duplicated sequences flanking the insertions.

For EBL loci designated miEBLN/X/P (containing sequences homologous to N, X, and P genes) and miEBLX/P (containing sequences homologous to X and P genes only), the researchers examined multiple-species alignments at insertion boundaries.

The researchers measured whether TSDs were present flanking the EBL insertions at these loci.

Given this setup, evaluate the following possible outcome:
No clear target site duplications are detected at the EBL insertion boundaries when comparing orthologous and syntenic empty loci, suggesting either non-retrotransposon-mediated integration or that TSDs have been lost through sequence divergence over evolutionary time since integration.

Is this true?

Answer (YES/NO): NO